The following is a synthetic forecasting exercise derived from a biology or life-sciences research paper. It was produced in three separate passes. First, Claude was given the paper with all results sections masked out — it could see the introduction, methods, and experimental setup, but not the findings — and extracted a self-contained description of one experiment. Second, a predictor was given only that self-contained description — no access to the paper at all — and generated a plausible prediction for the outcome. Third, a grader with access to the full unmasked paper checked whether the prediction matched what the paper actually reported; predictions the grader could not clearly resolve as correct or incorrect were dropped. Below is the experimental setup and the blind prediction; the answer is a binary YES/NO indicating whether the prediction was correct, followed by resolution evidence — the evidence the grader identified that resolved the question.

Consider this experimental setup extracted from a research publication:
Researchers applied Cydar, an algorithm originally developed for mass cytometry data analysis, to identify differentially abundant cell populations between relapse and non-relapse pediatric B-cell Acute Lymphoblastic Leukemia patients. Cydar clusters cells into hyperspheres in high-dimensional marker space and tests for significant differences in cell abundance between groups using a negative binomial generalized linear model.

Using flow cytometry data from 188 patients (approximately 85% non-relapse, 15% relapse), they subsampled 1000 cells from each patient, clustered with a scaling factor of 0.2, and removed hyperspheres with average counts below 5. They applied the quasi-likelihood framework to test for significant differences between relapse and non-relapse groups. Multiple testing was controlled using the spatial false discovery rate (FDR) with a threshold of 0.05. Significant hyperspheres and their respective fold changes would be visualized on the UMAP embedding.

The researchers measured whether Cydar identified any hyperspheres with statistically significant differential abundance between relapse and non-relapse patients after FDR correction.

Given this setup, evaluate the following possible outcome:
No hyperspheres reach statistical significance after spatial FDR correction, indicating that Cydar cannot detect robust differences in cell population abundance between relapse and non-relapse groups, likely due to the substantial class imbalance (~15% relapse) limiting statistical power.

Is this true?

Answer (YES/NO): NO